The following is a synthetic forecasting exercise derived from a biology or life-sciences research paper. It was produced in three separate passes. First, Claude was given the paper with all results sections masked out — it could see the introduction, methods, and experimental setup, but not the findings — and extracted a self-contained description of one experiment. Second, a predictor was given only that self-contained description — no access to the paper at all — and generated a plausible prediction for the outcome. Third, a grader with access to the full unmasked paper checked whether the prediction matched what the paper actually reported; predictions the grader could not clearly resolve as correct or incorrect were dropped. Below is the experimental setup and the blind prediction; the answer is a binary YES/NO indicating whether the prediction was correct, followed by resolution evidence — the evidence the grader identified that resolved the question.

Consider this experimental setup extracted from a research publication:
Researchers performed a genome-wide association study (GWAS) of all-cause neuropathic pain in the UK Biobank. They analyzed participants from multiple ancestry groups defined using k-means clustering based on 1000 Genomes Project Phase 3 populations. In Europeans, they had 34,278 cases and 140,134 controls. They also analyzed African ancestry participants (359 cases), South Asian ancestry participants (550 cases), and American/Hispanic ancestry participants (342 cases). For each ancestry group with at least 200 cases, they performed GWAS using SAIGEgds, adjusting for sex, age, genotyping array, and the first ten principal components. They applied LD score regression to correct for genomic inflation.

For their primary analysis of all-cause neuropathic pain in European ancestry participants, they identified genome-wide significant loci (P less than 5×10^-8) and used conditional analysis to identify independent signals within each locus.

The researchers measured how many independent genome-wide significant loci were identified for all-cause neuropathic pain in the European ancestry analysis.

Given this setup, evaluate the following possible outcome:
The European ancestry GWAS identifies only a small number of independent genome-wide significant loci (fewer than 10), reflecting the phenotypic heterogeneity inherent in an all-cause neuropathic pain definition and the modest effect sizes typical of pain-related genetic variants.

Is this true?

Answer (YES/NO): YES